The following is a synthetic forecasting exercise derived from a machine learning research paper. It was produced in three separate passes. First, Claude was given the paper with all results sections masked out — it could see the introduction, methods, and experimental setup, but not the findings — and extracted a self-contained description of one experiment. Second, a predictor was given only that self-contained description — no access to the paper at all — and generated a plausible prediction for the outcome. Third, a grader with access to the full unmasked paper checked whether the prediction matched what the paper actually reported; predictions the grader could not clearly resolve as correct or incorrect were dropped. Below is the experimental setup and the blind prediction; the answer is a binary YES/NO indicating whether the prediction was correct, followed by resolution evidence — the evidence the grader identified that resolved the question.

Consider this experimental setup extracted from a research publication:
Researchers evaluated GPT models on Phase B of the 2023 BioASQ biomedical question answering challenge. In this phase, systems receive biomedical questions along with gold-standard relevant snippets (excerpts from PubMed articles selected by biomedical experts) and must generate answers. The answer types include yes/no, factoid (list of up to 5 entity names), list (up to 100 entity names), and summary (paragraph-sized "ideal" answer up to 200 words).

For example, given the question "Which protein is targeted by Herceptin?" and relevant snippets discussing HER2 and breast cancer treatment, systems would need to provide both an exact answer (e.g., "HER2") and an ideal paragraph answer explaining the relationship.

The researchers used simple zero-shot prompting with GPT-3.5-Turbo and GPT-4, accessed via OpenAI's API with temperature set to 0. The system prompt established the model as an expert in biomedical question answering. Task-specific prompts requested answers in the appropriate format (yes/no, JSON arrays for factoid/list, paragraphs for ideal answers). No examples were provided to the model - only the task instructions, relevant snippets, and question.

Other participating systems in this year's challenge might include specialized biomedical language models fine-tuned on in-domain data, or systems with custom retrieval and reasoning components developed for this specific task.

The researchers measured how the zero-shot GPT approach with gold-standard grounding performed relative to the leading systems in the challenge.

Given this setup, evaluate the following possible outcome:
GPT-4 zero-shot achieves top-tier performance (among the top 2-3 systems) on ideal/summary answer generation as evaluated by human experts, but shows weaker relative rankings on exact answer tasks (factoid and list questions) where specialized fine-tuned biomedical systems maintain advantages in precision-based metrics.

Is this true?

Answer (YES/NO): NO